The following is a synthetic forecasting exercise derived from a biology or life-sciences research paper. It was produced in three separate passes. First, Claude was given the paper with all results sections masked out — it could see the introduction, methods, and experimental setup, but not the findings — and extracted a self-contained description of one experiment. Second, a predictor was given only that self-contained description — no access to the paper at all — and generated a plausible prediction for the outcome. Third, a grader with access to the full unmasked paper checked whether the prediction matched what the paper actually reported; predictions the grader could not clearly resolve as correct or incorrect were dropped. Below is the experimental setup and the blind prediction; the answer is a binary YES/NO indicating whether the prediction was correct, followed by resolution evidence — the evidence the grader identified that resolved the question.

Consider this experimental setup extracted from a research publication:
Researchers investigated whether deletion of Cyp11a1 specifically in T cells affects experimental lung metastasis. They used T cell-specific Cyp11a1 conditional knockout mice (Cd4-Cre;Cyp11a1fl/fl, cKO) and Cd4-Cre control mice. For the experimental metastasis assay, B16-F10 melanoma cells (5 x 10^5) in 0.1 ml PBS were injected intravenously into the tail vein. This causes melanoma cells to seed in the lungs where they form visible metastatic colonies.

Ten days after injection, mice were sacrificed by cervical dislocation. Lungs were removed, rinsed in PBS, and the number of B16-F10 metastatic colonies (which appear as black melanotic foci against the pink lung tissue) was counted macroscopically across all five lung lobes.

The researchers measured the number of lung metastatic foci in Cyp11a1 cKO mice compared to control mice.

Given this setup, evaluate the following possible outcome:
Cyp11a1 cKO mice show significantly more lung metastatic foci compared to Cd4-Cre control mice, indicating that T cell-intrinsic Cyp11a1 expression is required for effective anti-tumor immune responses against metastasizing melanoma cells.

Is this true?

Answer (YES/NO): NO